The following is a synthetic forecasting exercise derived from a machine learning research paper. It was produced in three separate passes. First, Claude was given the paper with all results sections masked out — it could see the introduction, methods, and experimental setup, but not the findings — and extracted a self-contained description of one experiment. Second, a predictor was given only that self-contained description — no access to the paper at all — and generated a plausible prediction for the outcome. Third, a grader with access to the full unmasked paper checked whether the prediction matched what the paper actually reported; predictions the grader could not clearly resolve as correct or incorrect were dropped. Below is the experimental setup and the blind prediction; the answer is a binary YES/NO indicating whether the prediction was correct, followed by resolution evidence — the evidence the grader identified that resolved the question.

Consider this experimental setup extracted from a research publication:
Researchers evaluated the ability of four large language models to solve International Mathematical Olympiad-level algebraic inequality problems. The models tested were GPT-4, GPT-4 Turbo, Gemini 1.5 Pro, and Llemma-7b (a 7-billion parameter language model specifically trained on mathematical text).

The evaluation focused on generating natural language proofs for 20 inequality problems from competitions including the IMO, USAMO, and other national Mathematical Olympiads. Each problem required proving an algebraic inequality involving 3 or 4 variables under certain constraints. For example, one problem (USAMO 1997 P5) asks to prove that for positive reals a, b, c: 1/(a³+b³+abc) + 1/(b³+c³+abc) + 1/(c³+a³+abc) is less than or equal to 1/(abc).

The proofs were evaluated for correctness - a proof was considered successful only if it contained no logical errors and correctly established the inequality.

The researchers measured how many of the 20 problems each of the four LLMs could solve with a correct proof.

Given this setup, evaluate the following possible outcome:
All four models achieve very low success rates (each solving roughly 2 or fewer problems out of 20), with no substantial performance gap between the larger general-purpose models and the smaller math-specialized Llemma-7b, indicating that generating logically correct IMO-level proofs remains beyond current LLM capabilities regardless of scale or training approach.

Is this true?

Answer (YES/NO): YES